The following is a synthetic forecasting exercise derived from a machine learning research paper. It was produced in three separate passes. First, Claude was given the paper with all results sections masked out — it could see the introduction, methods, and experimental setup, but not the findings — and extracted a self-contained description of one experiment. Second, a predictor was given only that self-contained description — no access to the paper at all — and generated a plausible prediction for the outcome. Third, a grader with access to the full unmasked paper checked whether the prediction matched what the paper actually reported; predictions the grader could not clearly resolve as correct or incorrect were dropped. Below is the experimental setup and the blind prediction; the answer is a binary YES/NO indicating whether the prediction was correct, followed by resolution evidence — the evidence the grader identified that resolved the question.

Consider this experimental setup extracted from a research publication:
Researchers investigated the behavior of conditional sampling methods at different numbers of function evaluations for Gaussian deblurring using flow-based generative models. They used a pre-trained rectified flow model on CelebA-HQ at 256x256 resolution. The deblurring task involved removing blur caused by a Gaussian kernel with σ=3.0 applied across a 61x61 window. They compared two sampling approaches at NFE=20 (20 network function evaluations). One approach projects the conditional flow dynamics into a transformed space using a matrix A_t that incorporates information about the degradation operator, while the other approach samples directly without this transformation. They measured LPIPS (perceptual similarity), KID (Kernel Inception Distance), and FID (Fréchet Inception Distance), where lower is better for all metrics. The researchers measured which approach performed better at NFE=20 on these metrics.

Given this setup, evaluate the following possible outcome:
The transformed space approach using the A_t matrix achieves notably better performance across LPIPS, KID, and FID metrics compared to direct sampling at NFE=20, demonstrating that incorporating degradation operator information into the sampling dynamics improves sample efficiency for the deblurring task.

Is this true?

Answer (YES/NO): NO